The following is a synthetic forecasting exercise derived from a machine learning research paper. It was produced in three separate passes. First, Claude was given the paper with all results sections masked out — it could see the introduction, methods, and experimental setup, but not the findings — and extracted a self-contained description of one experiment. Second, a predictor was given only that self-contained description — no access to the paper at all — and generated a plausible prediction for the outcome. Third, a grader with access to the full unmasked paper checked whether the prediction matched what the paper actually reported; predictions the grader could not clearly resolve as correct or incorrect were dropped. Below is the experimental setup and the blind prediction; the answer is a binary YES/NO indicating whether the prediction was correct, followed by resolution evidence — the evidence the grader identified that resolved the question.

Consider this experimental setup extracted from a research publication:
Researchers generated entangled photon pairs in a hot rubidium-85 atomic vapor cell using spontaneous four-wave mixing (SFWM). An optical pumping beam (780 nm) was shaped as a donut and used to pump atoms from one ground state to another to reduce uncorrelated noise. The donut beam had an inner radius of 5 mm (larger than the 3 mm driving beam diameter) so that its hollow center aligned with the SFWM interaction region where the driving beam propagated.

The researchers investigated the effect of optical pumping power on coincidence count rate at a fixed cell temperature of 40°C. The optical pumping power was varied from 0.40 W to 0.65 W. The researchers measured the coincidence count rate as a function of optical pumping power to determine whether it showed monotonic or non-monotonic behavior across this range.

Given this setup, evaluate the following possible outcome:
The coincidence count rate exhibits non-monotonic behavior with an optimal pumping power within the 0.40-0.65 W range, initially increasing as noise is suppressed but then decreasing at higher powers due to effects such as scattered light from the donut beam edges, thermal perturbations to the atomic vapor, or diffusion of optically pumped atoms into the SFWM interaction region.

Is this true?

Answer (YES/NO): YES